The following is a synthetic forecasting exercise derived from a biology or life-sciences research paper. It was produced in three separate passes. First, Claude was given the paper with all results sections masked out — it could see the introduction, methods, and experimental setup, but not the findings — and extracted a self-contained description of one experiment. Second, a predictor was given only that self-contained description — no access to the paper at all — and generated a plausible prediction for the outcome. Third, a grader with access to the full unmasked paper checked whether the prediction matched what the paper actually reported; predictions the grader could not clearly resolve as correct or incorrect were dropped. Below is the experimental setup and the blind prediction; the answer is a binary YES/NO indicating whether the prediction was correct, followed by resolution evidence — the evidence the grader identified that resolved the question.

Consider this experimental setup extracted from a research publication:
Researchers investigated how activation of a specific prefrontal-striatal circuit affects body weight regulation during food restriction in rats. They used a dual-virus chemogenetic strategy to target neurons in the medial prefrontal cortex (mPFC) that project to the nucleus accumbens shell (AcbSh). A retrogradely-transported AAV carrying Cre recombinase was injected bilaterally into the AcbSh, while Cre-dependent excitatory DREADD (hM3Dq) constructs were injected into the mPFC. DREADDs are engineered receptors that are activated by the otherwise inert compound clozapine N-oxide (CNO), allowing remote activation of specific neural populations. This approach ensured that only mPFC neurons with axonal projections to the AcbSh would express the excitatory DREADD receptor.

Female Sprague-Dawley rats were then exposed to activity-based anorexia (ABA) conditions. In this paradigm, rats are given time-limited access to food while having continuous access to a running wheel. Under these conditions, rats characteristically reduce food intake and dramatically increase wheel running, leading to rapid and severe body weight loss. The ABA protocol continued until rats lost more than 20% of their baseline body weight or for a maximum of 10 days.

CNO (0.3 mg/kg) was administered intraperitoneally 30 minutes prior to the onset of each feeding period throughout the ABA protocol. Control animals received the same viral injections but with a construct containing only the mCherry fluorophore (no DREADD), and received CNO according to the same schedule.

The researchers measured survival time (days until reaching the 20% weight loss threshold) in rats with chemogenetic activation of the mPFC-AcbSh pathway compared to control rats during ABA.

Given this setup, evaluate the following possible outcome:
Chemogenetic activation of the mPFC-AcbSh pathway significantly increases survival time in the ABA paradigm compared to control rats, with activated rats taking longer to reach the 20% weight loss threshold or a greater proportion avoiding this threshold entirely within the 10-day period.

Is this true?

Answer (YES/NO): NO